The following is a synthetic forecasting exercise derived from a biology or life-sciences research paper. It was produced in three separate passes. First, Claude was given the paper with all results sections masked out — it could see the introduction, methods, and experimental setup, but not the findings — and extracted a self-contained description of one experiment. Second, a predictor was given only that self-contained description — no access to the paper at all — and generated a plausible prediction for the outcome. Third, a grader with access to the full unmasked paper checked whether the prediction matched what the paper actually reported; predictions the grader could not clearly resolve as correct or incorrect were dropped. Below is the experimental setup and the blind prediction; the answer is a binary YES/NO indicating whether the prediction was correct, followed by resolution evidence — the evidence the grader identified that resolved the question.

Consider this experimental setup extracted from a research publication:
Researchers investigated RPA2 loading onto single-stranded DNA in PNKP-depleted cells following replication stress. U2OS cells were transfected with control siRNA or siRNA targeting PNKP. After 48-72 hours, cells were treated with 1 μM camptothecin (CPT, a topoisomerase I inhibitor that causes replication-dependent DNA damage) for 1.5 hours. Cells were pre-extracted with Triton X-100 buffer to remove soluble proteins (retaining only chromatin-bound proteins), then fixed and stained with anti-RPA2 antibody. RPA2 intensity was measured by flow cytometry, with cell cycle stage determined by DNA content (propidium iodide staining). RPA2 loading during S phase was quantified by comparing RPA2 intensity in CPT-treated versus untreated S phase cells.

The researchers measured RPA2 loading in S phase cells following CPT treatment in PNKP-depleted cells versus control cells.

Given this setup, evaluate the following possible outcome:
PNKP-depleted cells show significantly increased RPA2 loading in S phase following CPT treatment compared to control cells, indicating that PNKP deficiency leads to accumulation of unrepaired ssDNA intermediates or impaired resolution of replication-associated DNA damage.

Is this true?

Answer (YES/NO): NO